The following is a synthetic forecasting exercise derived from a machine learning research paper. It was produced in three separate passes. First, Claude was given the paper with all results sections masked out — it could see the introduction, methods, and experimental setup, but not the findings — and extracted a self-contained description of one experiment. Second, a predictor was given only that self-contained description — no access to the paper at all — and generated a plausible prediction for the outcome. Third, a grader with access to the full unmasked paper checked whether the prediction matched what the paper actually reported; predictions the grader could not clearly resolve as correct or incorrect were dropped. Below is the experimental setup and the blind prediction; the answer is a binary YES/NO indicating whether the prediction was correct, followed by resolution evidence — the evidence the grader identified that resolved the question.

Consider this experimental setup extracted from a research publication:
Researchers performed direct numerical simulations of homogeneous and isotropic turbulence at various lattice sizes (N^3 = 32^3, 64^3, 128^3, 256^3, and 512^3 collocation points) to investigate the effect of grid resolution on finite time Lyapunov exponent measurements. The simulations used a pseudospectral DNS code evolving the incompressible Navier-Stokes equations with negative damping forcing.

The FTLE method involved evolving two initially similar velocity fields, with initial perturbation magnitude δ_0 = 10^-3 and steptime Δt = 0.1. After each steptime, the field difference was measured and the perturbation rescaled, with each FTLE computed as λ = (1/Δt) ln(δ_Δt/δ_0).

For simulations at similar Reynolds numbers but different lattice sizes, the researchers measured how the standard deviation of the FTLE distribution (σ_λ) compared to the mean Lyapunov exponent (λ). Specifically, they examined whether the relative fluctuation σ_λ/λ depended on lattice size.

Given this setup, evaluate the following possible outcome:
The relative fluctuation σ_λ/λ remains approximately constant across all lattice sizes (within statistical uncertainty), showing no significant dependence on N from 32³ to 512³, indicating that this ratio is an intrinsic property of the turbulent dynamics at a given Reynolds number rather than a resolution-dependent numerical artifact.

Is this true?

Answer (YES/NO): YES